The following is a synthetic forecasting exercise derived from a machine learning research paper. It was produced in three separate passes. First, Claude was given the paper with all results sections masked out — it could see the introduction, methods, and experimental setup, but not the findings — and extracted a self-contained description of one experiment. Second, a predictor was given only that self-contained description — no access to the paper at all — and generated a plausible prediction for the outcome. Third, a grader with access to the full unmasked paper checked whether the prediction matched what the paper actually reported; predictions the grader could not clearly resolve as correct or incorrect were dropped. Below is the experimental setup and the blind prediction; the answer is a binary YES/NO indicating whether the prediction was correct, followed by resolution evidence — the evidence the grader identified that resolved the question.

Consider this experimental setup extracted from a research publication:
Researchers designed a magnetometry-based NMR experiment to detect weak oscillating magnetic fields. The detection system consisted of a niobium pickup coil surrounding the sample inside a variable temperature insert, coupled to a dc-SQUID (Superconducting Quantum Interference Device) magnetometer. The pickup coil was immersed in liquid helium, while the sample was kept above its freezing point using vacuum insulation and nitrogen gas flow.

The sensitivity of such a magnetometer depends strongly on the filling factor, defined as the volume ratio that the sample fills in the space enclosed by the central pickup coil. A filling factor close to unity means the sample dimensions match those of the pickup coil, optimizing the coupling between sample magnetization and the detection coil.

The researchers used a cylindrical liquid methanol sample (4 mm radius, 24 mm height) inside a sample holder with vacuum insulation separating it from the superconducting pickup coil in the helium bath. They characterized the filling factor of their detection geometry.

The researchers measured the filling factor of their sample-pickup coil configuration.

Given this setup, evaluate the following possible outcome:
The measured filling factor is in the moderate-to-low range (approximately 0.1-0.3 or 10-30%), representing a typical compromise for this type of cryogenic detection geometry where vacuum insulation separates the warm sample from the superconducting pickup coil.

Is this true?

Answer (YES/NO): NO